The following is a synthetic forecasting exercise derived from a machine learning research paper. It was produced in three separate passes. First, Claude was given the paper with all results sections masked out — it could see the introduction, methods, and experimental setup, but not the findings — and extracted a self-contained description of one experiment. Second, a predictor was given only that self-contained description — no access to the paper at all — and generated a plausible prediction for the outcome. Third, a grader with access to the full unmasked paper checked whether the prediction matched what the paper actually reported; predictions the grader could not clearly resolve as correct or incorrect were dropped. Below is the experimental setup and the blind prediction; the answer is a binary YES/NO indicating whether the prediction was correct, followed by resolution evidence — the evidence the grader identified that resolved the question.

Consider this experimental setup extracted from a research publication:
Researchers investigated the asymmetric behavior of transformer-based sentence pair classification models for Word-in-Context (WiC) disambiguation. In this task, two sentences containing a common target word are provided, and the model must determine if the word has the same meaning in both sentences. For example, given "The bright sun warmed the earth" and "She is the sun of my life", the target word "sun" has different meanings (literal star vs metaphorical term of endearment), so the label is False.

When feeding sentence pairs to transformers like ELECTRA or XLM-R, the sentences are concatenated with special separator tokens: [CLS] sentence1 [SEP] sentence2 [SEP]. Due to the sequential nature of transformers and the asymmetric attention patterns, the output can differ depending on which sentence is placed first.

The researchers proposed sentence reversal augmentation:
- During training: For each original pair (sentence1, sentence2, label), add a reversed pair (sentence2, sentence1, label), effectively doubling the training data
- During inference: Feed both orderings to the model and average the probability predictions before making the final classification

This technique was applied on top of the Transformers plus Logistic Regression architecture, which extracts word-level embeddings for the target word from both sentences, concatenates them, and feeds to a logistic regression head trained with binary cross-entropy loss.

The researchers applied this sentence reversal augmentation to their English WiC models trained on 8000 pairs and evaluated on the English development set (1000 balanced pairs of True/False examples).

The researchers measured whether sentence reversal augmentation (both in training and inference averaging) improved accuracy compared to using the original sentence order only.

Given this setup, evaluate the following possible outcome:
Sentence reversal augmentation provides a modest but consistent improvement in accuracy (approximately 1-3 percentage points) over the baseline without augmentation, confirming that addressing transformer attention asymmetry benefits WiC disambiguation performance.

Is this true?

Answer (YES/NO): NO